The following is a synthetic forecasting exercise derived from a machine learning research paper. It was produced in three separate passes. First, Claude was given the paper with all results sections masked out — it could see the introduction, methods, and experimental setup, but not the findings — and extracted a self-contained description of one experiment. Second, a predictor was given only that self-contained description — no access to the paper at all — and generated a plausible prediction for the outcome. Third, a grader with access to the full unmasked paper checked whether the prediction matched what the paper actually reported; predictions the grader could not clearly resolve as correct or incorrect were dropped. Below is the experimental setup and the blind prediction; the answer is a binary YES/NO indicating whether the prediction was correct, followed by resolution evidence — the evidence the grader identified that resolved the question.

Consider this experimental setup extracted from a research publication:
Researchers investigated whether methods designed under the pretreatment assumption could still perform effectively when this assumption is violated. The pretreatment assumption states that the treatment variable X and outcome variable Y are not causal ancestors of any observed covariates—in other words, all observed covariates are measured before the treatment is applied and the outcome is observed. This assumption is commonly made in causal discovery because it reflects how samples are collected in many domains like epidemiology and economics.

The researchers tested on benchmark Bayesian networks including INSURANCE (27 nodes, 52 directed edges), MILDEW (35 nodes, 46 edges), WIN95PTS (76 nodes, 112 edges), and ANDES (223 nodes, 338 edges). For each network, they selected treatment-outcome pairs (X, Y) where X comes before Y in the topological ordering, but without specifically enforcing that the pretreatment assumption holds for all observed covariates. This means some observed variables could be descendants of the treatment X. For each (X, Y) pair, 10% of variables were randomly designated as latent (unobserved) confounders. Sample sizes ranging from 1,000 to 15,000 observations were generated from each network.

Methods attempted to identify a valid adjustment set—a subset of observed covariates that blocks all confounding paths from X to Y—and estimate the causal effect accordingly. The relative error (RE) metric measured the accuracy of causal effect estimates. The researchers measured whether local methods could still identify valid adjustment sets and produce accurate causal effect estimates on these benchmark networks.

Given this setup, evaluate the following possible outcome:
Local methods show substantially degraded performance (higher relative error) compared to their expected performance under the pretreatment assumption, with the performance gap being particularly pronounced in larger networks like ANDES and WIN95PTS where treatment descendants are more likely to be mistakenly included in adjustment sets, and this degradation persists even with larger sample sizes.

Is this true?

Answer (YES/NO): NO